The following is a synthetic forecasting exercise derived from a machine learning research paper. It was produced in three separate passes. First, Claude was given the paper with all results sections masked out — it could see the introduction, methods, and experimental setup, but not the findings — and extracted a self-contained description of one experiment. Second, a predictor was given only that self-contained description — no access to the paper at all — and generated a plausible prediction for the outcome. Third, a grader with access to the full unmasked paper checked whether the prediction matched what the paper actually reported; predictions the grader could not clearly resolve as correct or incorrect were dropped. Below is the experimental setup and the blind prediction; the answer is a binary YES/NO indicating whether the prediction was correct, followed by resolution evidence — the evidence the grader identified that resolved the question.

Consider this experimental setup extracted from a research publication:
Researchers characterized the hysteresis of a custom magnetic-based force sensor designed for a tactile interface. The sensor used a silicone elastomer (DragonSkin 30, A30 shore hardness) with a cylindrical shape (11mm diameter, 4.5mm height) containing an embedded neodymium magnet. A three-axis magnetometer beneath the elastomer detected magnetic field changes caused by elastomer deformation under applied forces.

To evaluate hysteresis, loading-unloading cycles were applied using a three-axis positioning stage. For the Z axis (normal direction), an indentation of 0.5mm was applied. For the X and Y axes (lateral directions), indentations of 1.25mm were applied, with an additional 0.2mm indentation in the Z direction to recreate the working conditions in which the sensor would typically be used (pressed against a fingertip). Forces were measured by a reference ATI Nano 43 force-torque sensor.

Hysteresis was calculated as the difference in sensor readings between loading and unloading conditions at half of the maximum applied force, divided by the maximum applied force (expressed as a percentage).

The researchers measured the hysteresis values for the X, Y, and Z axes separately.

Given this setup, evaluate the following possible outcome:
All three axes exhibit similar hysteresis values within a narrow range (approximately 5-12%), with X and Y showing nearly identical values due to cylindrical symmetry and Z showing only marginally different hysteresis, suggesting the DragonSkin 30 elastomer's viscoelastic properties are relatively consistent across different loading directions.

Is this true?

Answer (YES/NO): NO